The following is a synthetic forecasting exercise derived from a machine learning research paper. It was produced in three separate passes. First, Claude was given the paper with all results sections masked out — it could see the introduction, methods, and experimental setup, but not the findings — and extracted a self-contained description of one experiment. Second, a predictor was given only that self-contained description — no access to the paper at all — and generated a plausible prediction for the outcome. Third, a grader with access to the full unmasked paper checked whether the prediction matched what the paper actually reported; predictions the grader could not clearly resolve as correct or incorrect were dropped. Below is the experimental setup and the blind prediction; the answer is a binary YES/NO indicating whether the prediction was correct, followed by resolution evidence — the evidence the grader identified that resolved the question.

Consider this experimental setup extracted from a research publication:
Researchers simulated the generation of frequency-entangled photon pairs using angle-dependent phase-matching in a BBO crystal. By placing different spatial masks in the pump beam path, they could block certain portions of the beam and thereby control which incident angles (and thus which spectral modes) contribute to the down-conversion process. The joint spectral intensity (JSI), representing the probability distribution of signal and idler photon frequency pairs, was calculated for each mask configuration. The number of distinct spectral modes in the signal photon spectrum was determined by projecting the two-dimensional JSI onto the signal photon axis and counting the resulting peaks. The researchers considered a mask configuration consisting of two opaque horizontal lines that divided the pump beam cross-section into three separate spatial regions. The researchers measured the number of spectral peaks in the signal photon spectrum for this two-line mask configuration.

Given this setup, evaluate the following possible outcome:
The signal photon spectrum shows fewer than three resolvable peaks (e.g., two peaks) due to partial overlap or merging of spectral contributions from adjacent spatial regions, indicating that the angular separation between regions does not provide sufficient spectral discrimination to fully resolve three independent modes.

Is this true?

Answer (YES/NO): NO